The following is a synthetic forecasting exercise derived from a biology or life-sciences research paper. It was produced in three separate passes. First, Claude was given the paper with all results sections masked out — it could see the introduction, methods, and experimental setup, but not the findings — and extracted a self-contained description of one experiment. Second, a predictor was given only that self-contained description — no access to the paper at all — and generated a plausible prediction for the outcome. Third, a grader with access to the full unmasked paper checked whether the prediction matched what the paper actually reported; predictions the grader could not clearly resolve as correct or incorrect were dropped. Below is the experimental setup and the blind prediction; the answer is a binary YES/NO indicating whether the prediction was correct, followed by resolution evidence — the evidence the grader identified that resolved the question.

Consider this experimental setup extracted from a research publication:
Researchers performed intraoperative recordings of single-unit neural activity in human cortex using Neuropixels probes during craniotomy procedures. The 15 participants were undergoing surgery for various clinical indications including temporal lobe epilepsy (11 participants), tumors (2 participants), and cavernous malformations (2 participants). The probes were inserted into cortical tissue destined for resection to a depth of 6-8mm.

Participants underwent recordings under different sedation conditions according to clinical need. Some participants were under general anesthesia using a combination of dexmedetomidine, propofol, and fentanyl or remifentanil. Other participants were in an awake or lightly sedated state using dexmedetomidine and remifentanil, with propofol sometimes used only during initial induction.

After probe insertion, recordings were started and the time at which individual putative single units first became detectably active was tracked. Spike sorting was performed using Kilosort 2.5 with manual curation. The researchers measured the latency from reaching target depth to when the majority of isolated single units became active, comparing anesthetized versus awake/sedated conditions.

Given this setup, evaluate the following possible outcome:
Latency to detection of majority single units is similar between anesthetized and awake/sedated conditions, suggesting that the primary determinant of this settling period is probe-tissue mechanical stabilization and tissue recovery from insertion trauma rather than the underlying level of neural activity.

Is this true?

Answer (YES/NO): NO